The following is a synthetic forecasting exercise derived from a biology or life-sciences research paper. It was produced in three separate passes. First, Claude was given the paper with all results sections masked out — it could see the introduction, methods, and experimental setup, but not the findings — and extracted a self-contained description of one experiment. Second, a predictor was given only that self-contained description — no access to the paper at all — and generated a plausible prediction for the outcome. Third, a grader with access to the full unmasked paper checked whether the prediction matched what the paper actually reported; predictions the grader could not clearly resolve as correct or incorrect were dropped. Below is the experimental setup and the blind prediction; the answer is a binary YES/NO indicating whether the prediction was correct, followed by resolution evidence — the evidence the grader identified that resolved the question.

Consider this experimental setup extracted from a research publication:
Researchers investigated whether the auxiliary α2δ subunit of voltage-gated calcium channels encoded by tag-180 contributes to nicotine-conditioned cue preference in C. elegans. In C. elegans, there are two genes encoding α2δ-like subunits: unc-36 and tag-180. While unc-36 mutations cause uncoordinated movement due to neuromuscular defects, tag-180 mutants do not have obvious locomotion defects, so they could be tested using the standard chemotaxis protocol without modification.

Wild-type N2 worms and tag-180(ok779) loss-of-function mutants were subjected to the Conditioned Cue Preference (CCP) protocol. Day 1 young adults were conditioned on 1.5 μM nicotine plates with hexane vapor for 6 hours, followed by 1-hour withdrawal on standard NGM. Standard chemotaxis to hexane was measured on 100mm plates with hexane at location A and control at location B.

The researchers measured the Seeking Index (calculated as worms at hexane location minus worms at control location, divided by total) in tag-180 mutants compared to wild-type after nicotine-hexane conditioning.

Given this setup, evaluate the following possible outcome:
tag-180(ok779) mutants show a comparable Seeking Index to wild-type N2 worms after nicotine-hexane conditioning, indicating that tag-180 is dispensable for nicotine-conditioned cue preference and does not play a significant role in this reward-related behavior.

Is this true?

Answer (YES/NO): NO